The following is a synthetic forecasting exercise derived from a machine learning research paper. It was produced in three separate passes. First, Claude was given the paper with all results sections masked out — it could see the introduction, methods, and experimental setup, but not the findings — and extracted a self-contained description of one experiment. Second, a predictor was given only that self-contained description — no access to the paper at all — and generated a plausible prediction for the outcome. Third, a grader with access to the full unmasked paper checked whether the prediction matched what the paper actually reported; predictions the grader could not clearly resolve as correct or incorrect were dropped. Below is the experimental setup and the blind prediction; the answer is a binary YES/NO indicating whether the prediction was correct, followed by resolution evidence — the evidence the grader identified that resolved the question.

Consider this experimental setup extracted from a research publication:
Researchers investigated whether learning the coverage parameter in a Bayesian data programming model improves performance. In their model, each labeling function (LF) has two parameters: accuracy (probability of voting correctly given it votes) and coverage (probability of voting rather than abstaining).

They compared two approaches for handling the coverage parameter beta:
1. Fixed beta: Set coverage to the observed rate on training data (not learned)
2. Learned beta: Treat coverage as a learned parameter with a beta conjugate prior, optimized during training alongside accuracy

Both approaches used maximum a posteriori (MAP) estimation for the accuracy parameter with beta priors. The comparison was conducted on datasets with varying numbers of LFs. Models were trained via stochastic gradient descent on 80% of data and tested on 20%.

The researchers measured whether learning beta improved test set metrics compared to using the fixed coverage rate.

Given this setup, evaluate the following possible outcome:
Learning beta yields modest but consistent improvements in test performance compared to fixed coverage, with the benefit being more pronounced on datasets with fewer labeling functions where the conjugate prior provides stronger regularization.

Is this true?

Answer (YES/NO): NO